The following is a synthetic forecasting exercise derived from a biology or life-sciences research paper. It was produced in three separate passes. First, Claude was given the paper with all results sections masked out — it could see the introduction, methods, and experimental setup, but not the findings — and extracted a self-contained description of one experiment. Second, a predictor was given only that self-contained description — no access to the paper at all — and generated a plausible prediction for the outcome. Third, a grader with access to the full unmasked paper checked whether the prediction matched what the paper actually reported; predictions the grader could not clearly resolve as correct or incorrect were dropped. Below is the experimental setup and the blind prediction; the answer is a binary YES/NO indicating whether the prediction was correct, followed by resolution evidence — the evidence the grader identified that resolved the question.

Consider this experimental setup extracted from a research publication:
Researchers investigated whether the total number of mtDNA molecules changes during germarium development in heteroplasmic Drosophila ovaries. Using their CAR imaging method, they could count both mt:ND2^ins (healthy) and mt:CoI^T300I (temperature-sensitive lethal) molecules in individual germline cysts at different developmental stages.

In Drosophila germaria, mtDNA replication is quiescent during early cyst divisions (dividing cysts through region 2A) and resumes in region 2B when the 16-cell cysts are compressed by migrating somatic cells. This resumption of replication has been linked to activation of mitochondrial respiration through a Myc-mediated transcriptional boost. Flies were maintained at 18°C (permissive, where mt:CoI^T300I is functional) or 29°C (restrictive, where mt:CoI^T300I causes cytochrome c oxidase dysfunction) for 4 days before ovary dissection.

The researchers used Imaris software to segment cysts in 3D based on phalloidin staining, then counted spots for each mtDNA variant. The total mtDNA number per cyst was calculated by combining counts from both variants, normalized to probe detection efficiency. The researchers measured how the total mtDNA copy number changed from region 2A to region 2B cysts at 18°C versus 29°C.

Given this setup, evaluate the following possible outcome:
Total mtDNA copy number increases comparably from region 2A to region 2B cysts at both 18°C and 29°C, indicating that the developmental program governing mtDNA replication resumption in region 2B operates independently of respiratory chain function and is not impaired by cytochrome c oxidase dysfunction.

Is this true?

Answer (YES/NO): YES